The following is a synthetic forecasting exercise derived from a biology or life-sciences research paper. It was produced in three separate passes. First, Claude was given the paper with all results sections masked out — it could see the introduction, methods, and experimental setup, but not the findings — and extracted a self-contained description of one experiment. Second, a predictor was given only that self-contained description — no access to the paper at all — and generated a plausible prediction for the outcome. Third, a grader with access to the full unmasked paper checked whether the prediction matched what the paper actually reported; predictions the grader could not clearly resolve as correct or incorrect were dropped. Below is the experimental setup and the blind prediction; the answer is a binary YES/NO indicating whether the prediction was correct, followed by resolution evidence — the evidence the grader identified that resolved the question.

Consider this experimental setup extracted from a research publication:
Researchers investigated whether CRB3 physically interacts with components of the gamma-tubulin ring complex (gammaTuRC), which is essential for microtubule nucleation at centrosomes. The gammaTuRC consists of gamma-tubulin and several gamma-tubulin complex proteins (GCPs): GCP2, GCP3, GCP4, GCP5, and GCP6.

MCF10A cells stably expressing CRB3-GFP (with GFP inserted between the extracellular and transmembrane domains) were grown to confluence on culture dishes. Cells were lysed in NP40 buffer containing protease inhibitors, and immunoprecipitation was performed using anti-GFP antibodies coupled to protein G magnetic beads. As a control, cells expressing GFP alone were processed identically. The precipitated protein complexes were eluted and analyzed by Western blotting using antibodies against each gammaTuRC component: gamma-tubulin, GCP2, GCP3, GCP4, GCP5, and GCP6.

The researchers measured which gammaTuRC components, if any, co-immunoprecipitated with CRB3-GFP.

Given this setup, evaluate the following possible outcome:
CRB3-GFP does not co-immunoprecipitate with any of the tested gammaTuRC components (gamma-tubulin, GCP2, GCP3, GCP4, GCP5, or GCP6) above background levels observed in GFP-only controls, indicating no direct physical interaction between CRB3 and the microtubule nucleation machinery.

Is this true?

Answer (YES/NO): NO